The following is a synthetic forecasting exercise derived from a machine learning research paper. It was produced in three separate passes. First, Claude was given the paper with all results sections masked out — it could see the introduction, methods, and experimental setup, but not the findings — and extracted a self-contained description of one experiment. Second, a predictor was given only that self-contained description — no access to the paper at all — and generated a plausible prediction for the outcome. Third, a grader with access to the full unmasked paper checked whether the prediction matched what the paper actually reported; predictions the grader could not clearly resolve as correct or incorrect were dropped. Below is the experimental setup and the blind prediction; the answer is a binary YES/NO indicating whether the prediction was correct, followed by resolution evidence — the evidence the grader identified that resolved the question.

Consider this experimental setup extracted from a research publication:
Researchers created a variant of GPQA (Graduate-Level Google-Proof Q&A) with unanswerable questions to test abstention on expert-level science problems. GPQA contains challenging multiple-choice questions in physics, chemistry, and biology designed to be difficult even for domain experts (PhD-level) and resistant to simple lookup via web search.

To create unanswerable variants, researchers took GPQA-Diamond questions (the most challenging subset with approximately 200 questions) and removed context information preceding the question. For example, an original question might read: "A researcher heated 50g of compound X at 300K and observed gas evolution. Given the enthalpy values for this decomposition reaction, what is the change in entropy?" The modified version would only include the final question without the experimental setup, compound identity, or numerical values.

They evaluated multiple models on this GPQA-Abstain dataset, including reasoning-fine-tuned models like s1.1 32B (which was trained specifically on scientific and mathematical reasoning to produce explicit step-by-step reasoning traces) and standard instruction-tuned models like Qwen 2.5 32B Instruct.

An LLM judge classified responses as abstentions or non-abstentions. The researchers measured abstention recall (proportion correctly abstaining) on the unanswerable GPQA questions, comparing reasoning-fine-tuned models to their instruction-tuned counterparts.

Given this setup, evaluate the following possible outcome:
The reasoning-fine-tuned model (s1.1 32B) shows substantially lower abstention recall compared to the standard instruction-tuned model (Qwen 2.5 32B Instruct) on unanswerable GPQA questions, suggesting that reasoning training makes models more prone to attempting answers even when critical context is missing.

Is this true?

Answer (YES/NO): YES